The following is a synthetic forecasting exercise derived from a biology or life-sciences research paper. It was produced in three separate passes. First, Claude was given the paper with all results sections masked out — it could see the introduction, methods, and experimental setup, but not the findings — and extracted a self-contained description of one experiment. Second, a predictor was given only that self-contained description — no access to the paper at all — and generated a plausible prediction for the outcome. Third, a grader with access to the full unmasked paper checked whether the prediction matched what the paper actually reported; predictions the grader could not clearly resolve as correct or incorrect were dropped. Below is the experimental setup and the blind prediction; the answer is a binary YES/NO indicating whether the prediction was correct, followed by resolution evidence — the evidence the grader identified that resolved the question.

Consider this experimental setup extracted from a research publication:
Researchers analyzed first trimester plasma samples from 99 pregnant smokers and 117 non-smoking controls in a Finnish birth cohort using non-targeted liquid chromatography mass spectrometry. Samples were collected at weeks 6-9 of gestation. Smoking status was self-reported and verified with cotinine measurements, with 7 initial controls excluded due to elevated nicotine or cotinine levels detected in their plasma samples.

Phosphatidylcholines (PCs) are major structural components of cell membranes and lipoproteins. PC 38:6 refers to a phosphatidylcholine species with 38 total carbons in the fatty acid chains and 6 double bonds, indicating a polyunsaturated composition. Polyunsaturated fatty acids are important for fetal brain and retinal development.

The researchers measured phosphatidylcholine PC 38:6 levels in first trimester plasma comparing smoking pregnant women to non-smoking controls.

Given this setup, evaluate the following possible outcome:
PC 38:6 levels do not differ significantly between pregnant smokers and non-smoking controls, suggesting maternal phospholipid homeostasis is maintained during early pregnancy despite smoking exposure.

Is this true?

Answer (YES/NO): NO